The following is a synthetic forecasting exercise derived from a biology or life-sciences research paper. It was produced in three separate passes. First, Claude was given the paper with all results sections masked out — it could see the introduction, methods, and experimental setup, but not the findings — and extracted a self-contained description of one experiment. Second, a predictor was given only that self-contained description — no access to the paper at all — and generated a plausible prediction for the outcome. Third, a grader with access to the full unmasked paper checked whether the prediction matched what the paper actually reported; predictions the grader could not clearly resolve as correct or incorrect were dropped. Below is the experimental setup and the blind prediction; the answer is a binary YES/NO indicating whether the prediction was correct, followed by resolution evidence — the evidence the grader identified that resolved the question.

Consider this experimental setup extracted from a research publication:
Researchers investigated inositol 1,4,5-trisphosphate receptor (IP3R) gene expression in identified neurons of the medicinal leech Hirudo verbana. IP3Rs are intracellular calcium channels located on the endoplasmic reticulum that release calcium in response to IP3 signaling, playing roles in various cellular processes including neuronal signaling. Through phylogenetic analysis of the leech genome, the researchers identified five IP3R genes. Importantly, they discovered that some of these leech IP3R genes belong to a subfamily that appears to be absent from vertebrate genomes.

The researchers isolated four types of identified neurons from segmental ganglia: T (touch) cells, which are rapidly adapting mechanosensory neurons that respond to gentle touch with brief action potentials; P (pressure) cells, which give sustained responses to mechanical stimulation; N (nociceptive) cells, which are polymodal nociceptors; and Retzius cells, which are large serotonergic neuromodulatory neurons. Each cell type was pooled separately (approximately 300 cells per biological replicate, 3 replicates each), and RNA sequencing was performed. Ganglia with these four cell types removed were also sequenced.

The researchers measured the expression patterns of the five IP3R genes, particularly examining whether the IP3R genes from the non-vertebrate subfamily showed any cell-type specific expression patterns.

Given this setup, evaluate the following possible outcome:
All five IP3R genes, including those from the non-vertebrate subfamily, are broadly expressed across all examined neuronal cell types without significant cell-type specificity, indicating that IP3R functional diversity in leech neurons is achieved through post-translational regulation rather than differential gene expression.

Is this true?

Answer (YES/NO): NO